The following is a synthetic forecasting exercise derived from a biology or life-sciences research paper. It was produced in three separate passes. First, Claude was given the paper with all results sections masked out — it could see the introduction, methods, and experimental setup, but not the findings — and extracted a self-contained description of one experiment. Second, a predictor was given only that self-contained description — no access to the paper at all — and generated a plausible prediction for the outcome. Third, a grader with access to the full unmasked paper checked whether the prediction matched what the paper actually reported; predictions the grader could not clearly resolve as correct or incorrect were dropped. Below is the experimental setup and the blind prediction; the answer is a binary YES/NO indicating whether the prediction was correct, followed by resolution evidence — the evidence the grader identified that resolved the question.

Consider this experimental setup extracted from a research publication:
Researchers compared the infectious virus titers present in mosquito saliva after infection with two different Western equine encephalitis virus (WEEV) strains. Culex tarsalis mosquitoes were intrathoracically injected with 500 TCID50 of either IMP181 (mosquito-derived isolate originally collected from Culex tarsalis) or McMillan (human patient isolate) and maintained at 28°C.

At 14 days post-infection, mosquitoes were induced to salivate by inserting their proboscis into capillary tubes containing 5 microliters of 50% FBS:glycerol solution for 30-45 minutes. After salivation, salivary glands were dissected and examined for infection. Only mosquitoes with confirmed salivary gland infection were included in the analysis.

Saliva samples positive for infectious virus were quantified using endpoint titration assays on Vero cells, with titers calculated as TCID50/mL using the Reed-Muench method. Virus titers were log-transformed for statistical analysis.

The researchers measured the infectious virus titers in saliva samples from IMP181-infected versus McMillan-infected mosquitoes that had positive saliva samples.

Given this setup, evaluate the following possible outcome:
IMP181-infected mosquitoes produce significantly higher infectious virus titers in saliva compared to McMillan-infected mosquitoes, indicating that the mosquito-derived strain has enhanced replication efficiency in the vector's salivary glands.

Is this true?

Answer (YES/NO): YES